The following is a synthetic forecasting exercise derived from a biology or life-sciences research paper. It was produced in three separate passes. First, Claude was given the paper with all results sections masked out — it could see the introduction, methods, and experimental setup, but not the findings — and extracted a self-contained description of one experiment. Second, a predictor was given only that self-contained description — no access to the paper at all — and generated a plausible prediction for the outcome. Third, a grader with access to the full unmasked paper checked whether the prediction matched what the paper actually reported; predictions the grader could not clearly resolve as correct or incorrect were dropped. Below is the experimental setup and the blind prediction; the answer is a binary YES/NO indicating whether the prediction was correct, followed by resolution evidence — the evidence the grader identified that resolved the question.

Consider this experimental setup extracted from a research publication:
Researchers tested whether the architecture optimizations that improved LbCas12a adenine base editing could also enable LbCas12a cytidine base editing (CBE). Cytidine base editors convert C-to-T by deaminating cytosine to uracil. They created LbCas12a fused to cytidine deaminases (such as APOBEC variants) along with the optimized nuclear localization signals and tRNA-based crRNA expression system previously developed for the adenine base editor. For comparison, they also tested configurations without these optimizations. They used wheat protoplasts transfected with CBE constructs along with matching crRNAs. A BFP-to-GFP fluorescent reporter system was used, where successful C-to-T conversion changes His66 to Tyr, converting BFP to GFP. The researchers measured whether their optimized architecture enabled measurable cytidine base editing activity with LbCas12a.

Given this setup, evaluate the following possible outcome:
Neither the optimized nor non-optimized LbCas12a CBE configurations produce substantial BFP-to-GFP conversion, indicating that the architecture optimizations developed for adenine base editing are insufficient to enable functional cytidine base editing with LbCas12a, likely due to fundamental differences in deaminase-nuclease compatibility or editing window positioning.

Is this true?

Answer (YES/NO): NO